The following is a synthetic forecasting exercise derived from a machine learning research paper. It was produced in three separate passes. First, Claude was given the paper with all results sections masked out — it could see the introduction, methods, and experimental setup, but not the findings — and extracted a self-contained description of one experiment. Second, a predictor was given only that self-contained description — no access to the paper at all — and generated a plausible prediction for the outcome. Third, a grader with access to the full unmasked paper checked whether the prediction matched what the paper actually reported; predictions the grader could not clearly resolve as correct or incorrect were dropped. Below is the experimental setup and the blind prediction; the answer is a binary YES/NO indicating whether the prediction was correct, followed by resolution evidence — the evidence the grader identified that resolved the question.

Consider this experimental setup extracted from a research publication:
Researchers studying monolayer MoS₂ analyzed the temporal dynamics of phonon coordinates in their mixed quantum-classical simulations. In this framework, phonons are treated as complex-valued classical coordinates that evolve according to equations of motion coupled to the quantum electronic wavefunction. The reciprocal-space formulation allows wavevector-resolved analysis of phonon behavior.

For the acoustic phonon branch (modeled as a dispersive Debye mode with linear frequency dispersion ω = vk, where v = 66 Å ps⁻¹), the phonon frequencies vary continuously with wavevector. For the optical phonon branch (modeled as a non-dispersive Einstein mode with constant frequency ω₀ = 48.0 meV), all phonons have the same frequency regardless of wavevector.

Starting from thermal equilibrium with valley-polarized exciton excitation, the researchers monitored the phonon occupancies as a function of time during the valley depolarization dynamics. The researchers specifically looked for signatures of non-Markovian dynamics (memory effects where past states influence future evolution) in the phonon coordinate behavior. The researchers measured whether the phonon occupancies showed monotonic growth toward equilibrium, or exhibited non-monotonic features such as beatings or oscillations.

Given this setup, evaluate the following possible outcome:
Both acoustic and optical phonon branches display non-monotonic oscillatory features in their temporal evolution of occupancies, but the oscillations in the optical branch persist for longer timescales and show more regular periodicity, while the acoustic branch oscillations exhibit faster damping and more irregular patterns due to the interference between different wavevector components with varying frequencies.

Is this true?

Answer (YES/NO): NO